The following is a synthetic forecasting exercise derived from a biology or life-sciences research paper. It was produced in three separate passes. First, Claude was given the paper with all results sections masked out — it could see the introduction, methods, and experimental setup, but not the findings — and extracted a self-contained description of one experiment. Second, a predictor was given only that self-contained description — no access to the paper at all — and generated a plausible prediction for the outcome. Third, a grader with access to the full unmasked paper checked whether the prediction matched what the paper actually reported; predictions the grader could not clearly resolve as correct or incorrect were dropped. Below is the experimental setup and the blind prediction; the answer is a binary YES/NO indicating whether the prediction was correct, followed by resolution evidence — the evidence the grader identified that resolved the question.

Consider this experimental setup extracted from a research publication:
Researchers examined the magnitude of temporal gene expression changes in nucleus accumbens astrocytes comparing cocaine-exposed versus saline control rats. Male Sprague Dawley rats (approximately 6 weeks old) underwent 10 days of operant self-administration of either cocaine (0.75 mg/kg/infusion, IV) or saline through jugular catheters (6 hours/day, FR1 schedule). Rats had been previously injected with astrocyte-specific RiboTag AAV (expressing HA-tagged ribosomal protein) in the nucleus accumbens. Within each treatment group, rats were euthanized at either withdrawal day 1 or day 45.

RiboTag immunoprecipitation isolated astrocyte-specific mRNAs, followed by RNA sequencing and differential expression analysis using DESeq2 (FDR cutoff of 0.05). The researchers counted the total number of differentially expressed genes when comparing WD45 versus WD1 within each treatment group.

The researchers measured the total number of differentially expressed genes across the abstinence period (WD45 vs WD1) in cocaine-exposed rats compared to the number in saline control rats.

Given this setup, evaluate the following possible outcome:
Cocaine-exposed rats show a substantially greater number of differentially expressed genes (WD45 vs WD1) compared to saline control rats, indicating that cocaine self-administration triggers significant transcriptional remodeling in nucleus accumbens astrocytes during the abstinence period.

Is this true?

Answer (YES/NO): NO